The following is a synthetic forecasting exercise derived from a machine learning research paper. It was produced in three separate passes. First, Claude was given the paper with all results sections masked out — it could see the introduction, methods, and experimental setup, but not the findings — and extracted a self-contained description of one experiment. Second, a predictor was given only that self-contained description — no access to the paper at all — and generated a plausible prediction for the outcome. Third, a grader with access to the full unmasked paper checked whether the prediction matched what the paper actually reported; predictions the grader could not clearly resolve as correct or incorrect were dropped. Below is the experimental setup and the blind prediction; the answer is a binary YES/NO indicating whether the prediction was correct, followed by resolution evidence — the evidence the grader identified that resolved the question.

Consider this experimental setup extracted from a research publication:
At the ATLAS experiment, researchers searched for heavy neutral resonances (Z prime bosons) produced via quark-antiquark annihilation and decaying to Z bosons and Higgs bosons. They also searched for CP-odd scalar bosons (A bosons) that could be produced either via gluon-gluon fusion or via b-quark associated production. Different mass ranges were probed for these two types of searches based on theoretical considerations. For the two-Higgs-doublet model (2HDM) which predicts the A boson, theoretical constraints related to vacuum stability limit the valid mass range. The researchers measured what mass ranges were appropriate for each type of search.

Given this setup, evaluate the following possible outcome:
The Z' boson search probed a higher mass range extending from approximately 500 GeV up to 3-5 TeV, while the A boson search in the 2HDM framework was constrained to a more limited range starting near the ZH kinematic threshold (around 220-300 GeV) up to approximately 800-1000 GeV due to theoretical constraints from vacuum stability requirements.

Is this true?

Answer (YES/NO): NO